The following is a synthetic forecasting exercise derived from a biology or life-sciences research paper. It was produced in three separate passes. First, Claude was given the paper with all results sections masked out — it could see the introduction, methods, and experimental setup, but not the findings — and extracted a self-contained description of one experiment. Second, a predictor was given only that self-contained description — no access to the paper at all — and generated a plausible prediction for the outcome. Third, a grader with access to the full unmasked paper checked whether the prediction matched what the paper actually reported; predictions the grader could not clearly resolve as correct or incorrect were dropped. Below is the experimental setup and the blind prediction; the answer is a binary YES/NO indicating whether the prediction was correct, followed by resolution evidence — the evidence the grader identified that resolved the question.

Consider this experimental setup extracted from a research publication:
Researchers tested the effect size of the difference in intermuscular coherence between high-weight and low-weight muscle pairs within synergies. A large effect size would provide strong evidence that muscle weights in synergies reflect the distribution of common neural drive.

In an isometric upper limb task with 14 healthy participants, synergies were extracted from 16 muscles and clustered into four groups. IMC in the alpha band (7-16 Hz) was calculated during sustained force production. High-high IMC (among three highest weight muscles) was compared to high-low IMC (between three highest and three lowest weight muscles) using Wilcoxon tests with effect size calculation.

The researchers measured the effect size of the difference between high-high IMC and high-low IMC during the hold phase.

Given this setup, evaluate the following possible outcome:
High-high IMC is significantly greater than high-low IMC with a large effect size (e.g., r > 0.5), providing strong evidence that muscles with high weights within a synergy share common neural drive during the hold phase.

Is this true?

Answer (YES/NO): YES